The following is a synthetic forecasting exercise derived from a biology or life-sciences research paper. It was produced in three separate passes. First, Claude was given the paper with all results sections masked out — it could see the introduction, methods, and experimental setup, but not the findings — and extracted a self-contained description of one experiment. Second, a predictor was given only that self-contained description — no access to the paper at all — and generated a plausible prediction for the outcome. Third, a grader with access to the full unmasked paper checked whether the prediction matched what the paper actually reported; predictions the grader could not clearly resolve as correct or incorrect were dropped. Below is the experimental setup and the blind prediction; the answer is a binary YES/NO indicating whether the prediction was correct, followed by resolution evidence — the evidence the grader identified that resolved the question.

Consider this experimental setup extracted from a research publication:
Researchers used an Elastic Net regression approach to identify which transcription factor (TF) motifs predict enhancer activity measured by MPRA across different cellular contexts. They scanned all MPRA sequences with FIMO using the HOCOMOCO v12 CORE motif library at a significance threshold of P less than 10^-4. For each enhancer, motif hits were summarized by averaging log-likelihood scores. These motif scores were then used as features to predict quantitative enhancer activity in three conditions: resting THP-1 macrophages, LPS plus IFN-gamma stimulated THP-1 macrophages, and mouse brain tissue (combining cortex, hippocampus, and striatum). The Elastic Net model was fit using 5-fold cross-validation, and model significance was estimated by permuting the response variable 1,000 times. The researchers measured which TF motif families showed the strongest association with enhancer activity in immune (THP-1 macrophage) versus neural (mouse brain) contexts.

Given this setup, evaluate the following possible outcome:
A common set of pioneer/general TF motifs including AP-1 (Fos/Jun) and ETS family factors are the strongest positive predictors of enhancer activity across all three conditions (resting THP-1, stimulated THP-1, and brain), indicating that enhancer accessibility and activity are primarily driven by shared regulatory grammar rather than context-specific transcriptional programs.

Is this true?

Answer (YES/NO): NO